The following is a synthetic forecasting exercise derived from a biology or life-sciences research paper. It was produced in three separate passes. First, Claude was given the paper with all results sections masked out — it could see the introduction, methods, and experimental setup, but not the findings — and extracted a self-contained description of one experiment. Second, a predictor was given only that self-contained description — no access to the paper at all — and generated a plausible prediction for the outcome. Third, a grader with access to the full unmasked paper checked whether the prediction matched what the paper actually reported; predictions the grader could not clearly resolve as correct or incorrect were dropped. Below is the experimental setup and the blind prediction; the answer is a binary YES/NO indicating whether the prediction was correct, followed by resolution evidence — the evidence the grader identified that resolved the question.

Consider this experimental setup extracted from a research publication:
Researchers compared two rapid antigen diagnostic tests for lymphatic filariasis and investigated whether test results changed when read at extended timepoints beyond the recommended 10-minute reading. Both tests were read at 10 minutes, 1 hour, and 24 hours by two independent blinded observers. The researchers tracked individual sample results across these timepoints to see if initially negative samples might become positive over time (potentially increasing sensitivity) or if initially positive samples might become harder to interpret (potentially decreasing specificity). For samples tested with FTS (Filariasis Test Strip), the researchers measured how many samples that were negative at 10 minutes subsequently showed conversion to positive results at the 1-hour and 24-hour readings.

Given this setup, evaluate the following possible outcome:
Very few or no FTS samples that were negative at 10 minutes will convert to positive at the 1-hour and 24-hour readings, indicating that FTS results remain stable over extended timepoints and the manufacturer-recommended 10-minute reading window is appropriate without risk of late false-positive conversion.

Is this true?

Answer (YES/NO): NO